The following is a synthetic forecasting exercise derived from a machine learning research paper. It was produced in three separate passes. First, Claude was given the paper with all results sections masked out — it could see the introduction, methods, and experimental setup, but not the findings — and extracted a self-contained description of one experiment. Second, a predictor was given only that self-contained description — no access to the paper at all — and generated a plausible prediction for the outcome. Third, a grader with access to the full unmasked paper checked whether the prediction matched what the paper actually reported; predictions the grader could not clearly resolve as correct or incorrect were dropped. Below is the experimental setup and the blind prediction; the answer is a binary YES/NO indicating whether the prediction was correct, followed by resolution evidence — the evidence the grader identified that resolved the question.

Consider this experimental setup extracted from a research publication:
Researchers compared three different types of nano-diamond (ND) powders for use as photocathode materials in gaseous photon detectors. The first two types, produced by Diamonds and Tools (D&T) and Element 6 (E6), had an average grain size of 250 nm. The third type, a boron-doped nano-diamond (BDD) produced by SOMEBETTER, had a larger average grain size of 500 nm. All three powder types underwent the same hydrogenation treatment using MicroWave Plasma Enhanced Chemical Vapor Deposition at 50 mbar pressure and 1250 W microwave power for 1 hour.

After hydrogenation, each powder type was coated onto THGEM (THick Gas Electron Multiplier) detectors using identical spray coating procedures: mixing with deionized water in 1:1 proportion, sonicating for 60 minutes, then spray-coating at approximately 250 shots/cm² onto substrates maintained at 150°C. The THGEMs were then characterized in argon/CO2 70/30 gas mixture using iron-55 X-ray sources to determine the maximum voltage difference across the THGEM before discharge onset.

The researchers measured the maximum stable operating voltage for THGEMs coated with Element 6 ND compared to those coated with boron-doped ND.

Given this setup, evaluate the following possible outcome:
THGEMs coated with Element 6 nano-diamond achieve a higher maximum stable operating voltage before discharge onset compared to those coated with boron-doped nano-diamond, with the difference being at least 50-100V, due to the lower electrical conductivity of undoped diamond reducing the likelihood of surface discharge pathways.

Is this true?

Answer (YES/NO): YES